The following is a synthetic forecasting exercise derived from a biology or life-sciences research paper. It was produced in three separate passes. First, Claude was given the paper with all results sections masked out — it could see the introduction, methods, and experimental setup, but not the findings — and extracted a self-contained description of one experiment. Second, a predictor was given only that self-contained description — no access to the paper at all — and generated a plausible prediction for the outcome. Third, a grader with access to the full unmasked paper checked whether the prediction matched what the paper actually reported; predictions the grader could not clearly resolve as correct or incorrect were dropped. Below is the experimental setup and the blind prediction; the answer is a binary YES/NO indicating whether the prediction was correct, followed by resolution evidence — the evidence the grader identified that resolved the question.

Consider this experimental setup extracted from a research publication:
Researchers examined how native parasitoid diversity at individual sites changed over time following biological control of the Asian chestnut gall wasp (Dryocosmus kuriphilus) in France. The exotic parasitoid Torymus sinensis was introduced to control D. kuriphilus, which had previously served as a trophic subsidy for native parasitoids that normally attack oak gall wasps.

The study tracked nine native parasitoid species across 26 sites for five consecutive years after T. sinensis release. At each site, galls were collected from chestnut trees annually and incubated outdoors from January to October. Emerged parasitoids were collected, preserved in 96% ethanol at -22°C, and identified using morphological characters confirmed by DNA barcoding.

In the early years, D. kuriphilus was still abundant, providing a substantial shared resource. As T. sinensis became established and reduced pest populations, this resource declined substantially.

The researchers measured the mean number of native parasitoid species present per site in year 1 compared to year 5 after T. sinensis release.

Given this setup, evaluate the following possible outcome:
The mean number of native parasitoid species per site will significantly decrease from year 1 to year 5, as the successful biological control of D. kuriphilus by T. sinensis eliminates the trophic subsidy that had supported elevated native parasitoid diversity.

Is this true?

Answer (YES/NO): YES